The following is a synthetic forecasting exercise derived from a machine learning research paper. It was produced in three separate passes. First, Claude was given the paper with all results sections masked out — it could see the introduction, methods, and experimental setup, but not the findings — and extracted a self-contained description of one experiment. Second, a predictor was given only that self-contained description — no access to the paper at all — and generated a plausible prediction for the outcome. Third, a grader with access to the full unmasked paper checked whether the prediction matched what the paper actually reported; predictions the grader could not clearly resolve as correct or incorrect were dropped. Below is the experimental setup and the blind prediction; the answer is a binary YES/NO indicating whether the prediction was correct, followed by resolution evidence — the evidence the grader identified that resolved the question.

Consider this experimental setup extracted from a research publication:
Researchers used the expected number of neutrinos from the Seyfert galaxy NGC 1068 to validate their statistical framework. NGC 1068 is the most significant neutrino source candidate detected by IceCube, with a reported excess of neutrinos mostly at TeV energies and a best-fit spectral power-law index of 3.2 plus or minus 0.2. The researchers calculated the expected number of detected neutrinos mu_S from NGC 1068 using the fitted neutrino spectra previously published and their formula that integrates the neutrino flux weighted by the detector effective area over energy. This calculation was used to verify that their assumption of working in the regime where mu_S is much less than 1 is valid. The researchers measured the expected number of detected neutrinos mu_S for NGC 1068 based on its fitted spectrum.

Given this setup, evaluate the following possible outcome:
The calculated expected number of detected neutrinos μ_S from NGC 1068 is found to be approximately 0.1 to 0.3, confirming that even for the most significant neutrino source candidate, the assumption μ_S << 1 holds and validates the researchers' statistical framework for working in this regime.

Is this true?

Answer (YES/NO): NO